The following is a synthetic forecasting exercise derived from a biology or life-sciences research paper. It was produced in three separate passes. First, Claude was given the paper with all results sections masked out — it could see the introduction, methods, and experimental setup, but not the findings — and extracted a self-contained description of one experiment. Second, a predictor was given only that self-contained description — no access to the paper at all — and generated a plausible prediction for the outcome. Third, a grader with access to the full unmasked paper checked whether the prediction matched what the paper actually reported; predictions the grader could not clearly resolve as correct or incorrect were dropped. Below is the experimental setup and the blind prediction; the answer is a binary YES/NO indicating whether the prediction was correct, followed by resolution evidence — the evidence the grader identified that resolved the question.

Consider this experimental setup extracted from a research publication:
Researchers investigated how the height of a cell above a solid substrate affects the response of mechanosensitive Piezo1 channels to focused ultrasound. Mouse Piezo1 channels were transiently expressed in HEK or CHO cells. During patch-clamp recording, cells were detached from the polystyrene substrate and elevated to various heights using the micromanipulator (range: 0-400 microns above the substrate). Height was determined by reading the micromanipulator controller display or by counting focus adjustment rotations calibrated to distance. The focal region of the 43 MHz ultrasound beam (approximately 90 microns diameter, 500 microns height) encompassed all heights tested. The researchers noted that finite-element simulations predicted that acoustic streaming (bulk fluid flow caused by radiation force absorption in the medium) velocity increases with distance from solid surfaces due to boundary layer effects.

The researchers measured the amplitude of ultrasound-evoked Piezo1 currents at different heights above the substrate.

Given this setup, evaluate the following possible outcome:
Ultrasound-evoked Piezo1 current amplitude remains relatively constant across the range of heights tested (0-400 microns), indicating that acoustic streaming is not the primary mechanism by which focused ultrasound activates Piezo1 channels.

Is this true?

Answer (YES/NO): NO